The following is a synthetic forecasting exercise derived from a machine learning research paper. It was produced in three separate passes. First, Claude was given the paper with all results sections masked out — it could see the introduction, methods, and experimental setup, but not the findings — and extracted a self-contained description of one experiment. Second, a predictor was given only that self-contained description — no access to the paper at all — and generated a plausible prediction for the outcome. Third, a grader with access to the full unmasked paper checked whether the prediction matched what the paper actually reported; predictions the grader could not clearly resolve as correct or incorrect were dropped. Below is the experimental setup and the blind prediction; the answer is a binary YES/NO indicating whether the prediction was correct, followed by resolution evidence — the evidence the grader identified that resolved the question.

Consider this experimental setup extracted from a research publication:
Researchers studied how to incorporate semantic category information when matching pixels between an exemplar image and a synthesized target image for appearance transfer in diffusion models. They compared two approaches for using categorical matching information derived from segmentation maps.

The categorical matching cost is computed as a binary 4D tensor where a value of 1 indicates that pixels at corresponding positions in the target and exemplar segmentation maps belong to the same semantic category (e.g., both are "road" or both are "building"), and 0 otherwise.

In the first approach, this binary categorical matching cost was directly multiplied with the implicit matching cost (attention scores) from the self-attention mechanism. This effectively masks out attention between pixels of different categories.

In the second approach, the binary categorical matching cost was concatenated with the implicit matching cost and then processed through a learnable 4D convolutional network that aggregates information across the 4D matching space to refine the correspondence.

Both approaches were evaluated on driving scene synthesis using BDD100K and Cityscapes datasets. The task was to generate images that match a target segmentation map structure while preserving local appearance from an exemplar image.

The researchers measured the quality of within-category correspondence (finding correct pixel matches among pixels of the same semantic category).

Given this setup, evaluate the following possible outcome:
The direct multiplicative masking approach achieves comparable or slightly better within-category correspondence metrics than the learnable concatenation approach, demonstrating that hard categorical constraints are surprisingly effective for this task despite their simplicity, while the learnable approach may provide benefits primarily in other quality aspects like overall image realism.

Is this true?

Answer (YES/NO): NO